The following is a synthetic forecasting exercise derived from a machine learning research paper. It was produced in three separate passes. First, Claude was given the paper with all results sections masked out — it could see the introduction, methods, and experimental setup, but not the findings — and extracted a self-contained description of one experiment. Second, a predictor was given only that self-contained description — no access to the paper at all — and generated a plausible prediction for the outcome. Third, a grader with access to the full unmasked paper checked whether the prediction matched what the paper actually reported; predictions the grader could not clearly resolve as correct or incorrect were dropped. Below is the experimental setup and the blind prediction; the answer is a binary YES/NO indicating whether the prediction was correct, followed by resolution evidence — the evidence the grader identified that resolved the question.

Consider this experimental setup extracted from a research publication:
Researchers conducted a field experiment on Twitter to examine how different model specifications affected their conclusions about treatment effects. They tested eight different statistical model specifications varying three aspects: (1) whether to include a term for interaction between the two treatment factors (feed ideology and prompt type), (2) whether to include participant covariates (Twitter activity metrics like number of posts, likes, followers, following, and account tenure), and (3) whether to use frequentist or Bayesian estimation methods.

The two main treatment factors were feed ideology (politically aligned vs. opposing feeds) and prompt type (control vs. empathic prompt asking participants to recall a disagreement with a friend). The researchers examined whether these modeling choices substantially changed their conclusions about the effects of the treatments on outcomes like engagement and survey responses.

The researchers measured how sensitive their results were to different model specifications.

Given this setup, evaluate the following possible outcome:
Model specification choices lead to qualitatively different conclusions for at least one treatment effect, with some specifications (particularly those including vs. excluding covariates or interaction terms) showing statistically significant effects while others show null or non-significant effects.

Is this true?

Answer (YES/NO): NO